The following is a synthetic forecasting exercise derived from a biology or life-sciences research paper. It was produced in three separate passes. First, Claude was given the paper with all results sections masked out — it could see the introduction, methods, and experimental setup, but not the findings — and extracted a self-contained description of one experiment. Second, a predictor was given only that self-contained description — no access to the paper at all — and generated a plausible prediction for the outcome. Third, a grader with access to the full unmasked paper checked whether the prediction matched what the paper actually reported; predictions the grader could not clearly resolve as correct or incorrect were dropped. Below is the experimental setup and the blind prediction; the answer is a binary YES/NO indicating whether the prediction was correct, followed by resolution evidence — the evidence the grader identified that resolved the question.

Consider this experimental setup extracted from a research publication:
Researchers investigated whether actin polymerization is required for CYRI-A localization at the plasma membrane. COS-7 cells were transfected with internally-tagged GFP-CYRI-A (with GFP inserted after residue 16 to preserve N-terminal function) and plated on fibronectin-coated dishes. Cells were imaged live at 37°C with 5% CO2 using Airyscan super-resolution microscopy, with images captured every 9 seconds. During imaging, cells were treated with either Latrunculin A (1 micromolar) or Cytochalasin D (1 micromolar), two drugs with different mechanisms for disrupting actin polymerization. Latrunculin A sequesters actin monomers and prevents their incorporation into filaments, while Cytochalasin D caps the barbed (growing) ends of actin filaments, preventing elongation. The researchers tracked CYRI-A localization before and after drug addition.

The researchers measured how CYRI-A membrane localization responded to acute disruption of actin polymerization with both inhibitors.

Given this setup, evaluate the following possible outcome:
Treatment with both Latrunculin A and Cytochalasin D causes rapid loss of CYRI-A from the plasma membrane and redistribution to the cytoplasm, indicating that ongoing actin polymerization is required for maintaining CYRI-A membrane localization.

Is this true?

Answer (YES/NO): NO